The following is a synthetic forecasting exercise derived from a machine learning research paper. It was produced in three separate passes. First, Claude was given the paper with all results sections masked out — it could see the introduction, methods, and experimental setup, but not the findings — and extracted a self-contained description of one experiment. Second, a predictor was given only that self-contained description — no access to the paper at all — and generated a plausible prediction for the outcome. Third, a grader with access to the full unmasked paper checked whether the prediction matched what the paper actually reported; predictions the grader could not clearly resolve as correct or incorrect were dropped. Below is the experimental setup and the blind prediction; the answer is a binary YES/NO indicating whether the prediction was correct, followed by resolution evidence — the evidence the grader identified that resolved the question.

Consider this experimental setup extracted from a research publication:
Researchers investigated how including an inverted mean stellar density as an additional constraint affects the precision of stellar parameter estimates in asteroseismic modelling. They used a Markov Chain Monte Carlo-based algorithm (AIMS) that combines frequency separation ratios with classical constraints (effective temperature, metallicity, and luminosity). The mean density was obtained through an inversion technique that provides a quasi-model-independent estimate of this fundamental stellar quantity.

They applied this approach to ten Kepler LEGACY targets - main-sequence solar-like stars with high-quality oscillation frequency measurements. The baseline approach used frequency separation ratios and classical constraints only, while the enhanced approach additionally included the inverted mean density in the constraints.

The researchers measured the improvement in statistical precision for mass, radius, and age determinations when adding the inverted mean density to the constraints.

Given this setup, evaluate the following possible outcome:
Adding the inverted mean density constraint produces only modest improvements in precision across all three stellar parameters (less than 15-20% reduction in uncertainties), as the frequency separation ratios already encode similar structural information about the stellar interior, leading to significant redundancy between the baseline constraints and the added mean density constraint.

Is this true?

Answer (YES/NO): NO